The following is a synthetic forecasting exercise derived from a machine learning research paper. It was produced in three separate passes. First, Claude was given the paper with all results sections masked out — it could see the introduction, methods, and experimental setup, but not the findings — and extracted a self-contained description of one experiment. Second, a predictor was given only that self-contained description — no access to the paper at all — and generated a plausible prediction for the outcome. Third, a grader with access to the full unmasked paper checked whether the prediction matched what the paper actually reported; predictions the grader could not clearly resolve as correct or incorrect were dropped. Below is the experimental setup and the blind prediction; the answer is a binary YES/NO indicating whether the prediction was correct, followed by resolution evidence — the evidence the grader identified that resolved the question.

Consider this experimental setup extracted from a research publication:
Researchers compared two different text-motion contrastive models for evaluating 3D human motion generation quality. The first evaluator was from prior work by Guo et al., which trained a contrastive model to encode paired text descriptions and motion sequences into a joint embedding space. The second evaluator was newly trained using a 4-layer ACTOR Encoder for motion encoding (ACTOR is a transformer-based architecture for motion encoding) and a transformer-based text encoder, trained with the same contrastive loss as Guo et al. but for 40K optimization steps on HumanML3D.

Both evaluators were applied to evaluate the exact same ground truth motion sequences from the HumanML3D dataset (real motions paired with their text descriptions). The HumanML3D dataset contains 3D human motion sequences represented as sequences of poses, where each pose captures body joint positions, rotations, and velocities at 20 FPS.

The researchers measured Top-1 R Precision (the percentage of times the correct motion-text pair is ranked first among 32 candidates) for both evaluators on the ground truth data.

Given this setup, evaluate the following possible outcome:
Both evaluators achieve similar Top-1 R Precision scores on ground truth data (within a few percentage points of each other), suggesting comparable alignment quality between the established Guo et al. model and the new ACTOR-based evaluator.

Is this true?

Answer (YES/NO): NO